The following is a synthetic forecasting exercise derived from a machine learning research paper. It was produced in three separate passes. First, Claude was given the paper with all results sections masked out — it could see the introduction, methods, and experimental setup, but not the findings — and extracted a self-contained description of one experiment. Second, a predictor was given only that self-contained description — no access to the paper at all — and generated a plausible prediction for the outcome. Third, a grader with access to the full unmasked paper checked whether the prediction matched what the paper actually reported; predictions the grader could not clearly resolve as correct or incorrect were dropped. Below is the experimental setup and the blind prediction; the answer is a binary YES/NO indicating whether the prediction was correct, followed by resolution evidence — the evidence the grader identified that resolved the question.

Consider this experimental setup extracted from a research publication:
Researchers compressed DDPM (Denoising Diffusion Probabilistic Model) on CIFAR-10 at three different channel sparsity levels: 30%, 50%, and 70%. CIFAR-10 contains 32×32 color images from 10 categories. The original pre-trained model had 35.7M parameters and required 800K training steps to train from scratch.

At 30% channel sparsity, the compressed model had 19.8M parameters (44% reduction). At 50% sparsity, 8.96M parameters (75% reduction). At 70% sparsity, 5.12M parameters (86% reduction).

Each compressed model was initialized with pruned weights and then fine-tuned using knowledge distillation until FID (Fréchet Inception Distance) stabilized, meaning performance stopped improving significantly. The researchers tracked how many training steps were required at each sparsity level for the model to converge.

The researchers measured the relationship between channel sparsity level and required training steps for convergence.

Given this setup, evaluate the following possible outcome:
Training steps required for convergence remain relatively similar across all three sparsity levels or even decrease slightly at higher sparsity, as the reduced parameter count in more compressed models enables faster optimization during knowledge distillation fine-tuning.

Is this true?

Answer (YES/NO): NO